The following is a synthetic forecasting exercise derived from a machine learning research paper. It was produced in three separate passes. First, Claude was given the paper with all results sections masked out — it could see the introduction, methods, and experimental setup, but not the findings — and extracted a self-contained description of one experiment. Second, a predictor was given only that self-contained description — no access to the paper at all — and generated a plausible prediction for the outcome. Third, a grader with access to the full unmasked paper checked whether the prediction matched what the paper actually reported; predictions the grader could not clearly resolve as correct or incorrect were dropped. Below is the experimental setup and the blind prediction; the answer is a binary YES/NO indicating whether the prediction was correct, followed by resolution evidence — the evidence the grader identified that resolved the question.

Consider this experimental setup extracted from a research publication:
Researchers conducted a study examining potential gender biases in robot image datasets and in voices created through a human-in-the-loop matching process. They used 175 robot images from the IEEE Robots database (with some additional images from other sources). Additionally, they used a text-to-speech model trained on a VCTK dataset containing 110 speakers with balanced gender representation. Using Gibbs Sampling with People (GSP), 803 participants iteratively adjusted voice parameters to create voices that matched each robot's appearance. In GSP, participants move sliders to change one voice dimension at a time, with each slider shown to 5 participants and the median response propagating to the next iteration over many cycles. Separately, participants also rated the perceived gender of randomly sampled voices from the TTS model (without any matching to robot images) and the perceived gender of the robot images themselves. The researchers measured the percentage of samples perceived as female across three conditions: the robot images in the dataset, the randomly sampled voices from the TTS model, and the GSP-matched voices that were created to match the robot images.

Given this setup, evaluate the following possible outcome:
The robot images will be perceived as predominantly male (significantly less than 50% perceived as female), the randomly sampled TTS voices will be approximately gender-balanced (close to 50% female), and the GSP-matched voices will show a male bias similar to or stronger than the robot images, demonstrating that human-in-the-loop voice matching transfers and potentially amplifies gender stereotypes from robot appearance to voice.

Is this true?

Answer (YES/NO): NO